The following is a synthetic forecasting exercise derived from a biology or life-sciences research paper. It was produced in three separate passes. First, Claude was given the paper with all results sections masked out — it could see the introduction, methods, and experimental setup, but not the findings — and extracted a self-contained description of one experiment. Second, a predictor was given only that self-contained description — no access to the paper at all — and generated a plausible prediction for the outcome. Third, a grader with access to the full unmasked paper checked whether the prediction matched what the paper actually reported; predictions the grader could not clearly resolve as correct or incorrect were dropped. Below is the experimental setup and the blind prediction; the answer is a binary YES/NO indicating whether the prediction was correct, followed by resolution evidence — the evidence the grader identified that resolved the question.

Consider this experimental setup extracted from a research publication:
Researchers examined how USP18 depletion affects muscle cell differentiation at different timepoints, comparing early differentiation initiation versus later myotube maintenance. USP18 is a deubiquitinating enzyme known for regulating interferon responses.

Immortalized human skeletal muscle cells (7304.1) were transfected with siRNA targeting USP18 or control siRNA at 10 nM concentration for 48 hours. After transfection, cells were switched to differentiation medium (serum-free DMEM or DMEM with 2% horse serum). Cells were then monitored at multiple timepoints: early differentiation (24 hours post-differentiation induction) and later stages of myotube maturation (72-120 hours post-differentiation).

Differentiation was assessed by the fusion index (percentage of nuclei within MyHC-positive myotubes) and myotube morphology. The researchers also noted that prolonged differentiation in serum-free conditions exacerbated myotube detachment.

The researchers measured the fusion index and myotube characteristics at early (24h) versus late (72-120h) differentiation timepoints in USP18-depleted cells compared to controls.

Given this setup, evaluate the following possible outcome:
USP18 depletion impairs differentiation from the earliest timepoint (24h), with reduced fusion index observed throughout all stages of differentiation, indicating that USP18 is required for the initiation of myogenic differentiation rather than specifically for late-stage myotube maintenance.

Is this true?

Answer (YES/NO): NO